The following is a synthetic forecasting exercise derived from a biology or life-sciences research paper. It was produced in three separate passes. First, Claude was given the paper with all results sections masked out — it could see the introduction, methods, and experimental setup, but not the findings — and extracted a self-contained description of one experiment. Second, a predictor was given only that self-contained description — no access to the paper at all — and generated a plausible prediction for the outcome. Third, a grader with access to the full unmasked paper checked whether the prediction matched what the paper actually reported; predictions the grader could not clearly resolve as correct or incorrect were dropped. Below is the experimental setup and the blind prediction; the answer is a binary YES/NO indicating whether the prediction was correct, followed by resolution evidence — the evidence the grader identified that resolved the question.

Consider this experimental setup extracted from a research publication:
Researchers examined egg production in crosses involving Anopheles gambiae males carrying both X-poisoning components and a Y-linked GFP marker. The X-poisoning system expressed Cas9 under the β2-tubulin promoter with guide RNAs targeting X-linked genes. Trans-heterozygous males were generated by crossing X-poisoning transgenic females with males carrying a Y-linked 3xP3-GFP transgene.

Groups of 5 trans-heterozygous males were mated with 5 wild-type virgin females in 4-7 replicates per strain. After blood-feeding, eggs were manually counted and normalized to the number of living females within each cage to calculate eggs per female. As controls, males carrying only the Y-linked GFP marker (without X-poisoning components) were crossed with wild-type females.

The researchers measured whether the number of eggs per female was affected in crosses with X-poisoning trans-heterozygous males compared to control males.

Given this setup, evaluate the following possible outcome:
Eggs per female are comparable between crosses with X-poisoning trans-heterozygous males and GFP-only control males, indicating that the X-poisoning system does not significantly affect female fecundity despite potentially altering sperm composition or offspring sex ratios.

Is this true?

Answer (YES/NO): YES